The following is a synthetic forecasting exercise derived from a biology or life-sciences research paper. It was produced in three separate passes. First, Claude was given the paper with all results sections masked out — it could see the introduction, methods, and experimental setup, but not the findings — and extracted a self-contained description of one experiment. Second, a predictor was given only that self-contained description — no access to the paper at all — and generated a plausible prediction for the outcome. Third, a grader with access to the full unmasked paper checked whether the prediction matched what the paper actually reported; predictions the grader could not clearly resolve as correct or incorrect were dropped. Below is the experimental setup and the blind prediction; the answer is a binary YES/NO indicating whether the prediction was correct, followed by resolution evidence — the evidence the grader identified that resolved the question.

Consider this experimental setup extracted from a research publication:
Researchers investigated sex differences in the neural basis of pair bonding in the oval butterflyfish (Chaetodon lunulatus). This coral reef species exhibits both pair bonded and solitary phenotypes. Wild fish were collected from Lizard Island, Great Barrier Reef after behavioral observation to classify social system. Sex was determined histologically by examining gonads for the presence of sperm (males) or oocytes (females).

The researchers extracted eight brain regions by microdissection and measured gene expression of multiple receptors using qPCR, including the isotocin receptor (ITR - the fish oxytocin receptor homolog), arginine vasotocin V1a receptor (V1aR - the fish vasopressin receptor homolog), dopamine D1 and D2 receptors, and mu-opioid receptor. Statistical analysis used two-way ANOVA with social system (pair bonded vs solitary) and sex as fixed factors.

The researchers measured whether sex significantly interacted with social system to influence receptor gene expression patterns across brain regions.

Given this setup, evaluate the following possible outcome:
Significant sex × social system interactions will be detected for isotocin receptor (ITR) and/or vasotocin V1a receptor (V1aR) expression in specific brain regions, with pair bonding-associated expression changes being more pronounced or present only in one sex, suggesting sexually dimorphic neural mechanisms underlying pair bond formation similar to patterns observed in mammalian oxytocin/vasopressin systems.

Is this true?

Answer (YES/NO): YES